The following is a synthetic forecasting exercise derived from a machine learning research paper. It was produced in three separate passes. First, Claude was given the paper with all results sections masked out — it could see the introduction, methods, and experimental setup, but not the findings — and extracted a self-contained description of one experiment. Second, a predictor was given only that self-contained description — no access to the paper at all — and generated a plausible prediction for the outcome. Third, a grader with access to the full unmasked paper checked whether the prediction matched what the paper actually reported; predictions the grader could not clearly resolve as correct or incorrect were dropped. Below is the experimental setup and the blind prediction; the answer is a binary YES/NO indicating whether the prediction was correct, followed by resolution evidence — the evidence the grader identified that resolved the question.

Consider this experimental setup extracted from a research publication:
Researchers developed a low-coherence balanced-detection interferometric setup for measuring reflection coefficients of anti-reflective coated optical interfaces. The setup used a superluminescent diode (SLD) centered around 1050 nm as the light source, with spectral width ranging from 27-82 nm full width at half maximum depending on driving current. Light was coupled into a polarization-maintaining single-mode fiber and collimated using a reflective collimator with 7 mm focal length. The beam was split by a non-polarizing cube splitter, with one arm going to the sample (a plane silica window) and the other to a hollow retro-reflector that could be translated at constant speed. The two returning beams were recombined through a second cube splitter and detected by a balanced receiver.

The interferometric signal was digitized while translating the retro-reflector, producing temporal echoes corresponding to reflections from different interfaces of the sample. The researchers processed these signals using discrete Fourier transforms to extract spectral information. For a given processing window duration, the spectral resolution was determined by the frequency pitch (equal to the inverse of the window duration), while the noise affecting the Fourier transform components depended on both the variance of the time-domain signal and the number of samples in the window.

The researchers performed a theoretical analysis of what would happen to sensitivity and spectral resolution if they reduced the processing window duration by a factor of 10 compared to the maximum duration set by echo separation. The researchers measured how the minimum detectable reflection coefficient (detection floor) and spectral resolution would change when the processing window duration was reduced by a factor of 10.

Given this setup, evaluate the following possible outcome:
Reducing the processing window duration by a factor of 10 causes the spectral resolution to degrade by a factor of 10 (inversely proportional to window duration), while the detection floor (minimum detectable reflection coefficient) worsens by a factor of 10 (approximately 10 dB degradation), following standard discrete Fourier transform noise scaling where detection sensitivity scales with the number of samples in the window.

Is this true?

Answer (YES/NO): NO